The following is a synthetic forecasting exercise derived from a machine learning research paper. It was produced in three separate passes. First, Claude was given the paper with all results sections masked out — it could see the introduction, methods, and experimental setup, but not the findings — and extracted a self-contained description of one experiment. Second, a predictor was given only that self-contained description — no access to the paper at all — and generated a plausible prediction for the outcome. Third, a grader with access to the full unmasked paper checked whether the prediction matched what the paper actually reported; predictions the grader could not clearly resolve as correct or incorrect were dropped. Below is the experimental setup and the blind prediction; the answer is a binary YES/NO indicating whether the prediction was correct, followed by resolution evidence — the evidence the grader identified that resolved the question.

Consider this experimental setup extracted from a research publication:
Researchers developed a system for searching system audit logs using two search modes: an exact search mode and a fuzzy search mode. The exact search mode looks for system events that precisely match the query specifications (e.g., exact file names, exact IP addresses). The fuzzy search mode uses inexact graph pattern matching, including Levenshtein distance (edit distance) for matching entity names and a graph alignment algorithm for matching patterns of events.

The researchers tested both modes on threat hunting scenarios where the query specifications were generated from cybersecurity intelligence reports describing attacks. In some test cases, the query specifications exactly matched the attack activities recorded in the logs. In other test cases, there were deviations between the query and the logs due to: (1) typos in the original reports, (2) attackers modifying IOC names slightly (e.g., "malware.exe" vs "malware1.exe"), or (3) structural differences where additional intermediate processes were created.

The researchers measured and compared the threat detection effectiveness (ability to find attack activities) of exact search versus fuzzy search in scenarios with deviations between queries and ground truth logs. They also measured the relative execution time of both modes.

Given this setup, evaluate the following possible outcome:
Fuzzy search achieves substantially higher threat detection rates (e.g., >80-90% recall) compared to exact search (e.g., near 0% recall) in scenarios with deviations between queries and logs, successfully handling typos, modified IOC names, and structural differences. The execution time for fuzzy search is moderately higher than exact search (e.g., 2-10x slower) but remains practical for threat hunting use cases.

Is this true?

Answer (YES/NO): NO